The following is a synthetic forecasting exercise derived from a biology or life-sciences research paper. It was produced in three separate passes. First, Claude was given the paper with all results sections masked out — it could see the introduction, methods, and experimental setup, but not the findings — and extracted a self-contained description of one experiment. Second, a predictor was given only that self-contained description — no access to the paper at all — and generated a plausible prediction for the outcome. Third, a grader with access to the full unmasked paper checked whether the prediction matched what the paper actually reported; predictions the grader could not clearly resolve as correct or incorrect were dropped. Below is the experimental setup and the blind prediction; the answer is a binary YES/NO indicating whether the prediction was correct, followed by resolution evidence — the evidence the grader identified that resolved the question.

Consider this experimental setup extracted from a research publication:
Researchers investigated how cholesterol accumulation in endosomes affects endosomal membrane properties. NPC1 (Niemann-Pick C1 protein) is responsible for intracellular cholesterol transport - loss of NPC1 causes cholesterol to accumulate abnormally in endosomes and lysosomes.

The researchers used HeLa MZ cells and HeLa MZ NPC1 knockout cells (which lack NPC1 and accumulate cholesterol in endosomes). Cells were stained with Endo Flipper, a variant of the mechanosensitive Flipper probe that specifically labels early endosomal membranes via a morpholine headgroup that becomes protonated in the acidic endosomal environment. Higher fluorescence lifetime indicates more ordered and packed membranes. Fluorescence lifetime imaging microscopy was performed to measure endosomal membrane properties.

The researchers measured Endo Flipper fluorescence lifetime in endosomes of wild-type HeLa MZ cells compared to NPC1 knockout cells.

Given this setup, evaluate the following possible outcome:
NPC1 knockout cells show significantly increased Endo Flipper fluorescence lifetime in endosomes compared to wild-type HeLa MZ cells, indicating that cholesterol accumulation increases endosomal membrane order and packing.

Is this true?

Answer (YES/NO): YES